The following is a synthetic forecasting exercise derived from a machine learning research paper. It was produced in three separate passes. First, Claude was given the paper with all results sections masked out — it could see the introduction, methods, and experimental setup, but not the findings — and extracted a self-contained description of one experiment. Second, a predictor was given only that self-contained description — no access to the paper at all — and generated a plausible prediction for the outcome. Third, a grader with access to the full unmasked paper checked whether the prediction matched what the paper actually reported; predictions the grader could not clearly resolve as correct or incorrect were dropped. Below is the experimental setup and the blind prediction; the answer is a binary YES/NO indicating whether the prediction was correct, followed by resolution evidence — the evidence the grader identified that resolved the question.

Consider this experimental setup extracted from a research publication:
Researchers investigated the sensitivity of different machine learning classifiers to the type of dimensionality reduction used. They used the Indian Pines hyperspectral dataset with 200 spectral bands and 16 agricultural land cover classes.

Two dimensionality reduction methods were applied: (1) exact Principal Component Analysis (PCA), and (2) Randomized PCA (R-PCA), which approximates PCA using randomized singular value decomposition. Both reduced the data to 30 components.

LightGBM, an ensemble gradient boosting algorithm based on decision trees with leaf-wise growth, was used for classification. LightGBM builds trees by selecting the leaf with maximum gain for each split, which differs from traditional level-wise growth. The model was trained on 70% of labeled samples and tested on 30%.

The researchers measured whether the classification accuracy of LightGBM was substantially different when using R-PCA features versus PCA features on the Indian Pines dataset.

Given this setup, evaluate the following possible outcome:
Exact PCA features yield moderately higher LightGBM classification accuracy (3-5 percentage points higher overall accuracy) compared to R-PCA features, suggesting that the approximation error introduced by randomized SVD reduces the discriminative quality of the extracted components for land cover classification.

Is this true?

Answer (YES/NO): NO